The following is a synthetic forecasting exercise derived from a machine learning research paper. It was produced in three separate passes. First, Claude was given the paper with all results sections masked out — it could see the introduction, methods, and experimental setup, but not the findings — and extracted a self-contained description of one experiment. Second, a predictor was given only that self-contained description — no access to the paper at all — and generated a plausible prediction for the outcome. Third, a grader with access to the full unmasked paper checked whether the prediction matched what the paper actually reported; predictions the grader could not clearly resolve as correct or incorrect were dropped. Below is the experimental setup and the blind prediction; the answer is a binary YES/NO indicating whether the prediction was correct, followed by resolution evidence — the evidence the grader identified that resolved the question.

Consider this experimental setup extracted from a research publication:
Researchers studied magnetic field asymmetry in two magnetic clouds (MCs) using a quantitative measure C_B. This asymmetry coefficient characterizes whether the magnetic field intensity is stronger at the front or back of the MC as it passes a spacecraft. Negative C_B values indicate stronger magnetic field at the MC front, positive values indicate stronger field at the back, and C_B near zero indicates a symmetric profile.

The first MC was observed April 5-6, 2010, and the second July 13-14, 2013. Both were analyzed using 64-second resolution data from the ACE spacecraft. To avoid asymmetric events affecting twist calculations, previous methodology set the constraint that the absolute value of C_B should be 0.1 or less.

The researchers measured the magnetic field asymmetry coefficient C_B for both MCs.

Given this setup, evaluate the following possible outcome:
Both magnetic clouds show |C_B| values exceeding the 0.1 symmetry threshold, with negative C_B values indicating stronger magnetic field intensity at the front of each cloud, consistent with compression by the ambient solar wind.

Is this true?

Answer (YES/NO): NO